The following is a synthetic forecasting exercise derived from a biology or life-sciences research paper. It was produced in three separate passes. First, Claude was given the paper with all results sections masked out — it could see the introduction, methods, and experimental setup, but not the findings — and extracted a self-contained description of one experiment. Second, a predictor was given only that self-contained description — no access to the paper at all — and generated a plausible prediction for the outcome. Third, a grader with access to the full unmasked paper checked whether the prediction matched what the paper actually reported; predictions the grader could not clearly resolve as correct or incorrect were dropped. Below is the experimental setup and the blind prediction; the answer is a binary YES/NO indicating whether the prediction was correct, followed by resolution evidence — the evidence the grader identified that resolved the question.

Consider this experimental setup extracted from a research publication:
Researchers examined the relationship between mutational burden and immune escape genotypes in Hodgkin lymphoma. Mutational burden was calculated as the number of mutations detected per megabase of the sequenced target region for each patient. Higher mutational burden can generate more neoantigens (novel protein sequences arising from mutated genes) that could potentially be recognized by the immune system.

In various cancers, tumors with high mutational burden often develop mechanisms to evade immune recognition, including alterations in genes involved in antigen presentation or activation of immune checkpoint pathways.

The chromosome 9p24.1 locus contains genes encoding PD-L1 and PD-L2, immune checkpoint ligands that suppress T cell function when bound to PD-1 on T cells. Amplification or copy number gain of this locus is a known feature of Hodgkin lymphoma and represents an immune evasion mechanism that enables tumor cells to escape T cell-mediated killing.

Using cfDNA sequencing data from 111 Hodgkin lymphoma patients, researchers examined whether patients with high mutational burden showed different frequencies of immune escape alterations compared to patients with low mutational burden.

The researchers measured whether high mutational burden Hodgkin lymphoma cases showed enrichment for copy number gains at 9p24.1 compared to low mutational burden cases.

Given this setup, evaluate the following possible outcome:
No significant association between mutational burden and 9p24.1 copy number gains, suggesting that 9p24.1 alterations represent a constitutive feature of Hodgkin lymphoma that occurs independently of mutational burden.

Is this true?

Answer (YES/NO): NO